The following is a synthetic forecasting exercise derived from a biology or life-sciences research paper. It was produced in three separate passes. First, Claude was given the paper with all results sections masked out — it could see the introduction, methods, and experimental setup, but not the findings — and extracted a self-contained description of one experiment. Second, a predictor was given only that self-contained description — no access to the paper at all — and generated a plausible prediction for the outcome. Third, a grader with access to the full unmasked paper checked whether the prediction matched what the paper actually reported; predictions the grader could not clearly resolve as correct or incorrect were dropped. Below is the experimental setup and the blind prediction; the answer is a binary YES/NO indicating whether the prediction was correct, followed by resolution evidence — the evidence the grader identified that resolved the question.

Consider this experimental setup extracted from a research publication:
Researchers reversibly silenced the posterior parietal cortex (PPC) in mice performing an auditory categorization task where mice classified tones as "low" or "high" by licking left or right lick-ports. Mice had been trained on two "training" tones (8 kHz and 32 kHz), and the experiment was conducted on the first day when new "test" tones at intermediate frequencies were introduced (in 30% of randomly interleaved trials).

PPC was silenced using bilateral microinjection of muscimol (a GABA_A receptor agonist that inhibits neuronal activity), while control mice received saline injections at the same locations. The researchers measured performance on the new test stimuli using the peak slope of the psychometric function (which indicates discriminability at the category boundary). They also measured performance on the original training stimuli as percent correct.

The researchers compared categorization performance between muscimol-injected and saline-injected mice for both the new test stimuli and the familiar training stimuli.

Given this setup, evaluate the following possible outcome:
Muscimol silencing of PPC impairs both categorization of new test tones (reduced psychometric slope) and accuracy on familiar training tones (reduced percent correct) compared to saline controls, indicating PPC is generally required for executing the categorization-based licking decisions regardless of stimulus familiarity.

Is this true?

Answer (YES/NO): NO